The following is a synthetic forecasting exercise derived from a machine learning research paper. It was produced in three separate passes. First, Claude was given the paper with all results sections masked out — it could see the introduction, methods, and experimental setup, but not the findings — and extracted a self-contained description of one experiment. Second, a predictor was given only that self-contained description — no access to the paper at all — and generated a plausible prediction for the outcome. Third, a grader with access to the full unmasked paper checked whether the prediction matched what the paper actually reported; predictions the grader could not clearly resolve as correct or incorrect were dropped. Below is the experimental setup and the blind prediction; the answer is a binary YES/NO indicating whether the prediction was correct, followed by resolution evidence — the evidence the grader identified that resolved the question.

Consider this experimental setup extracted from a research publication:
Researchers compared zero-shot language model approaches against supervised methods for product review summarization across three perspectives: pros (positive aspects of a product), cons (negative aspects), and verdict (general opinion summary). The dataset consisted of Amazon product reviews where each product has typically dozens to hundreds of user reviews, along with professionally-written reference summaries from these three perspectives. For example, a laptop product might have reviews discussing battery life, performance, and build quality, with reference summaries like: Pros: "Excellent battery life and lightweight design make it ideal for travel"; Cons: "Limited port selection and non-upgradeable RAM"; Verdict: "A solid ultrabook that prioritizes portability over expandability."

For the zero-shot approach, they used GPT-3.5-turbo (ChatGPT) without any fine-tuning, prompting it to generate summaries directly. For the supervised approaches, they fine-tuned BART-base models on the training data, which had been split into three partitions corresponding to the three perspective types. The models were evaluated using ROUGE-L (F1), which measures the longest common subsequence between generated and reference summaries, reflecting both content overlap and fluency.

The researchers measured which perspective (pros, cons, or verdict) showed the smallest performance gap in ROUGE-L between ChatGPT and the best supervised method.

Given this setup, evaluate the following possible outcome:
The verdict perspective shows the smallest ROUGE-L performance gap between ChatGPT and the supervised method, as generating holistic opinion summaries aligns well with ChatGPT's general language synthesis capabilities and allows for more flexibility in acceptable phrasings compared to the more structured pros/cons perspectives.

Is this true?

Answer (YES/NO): YES